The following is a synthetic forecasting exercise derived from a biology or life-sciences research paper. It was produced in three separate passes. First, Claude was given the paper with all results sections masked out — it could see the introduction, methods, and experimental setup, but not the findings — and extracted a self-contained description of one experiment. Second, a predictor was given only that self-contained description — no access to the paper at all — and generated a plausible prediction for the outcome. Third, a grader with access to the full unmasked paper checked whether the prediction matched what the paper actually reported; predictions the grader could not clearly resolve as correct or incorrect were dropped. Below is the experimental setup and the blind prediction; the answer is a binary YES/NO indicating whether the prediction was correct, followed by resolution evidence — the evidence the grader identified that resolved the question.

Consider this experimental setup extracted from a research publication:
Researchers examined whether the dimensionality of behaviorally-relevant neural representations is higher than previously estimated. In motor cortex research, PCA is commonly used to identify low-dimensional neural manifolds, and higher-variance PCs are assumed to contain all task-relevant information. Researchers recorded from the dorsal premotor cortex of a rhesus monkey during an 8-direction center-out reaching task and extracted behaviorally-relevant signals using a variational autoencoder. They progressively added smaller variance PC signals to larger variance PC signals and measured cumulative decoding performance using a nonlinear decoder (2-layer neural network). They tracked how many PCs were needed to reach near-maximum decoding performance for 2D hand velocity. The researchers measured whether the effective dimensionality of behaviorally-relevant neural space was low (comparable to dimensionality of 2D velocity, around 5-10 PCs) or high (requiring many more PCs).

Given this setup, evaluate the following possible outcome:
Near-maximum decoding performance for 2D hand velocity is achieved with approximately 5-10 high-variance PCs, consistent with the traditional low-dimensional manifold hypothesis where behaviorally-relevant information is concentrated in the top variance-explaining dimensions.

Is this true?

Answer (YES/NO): NO